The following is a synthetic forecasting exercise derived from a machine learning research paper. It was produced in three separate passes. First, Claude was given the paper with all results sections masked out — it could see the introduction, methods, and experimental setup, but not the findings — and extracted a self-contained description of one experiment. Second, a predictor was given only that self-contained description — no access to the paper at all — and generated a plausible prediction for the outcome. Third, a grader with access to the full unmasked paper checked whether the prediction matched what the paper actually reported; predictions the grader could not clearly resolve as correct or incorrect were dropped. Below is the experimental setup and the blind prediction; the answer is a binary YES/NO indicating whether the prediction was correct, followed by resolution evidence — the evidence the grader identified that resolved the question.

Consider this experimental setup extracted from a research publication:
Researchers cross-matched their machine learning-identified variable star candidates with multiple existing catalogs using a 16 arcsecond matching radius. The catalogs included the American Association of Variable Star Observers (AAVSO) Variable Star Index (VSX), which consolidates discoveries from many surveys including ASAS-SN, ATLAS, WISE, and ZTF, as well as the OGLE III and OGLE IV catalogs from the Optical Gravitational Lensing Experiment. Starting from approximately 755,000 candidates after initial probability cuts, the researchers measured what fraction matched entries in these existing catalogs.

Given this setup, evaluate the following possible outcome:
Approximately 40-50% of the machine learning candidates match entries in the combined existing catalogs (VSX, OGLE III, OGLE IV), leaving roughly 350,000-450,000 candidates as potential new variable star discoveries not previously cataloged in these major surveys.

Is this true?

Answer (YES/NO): YES